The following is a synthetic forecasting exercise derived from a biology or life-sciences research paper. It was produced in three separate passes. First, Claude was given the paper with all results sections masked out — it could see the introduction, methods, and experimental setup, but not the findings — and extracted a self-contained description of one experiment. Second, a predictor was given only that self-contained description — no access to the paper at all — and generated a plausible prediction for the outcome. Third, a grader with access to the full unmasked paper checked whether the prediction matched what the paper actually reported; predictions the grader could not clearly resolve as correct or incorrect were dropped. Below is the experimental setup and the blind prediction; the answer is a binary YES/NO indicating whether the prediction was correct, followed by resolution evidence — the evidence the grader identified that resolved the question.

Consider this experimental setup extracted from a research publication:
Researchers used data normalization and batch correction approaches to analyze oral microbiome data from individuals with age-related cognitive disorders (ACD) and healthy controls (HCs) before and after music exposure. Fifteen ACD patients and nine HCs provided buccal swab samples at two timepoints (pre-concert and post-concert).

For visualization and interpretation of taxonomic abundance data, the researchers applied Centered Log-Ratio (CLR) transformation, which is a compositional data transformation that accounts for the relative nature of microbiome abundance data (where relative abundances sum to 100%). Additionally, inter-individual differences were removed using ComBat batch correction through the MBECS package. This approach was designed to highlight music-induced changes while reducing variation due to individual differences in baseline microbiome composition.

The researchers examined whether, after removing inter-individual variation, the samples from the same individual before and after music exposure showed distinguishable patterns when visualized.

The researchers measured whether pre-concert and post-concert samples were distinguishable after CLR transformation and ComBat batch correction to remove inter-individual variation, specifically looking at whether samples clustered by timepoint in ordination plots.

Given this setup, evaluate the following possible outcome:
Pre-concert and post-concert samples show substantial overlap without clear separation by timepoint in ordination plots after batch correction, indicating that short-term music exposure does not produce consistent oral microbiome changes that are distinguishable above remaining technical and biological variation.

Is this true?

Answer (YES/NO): NO